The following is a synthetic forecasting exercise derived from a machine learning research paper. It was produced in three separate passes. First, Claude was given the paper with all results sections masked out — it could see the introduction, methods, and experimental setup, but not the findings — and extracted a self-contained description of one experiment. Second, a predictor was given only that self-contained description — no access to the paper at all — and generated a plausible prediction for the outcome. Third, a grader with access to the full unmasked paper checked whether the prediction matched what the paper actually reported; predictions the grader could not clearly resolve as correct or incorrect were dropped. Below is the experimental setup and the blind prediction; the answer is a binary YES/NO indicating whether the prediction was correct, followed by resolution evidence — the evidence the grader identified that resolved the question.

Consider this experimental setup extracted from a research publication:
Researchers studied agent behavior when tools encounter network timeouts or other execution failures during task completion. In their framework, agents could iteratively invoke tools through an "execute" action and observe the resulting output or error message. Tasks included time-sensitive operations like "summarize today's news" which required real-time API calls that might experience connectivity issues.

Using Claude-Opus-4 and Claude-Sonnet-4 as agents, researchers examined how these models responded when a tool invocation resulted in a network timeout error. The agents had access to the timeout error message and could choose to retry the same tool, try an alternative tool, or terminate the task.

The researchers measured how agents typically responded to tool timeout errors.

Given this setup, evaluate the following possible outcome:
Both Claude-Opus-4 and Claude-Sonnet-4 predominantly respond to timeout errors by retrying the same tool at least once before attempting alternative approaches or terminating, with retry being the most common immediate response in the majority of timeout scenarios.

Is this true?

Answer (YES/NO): NO